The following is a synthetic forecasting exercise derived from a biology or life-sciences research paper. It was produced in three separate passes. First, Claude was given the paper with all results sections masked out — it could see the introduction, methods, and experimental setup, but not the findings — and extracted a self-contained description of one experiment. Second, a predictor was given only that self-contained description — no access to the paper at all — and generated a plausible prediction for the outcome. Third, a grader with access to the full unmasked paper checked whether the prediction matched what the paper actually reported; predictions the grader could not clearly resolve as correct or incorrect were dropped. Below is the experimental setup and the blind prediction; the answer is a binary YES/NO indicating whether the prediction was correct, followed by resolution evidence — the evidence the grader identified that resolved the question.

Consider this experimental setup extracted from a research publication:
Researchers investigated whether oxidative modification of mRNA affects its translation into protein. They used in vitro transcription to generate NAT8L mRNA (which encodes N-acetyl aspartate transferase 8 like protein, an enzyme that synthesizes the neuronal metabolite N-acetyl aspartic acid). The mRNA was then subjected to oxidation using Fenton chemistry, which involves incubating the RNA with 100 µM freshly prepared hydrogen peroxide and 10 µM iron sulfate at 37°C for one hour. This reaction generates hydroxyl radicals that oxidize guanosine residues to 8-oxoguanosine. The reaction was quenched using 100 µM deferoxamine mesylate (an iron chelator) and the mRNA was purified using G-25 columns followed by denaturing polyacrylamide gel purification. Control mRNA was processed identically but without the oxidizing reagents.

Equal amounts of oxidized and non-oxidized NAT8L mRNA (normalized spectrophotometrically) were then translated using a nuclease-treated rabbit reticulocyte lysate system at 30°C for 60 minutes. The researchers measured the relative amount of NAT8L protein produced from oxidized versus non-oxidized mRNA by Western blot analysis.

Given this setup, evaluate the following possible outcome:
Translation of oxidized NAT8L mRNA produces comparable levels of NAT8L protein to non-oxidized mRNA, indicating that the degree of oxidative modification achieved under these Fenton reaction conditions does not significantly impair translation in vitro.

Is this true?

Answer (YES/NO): NO